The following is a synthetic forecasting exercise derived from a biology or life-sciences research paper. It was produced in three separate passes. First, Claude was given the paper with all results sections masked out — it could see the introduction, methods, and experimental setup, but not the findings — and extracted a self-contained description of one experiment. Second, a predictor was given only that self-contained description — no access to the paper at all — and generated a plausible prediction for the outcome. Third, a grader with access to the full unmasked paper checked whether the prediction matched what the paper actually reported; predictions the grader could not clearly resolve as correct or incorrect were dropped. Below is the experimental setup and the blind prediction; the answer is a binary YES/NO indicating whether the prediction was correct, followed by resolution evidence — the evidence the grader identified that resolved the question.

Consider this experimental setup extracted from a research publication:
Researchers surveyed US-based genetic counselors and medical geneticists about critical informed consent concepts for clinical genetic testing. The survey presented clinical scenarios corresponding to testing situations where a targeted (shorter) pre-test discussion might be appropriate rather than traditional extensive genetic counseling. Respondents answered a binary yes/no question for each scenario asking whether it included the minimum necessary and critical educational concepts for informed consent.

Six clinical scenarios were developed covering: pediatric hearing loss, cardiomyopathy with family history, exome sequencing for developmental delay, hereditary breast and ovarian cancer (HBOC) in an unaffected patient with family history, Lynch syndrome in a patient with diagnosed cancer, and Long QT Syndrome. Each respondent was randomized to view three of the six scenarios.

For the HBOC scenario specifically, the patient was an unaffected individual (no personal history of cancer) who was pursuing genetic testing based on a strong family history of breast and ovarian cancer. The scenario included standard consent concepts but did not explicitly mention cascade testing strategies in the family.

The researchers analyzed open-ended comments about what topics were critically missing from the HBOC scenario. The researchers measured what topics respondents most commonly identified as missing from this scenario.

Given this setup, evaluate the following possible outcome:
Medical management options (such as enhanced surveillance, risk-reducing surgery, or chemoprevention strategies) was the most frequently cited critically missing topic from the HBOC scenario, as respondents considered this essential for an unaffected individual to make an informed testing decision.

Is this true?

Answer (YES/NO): NO